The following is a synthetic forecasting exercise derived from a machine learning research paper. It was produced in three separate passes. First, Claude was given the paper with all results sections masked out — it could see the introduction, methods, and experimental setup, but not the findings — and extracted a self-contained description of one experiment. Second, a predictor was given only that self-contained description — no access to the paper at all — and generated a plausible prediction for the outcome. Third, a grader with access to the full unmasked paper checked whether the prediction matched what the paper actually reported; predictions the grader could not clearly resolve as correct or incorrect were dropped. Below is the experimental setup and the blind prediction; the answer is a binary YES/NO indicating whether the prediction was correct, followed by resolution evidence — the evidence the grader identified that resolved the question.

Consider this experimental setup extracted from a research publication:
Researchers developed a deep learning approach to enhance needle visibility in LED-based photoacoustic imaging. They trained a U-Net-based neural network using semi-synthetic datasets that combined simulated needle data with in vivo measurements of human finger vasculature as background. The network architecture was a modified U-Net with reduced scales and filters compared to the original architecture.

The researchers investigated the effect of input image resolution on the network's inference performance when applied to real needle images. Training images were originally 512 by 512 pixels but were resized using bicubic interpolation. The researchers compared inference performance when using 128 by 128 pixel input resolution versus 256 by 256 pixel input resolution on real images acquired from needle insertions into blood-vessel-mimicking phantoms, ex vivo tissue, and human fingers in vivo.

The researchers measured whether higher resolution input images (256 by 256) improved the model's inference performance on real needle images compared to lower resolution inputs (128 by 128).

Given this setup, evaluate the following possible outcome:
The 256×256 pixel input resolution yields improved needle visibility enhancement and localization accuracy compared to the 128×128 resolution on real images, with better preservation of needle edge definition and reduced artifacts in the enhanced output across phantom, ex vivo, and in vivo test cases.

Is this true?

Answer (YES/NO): NO